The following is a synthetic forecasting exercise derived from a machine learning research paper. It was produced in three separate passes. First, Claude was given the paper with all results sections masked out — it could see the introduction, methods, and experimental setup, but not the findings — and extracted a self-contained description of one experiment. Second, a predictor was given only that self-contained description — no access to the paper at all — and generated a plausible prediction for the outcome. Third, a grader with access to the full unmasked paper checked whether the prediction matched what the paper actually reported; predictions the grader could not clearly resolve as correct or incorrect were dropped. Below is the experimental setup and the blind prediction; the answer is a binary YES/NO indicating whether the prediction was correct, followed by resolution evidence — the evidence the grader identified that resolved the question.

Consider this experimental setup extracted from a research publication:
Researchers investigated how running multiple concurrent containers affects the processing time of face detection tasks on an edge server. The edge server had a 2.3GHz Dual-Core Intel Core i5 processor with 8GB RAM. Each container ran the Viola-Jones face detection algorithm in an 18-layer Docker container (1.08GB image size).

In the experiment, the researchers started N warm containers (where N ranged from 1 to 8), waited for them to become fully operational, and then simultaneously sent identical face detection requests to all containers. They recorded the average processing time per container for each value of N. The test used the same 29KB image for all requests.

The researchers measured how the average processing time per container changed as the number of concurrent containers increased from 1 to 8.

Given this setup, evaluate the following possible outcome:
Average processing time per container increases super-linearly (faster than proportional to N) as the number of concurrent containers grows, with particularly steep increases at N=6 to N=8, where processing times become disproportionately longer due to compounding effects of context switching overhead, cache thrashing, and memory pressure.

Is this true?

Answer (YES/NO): NO